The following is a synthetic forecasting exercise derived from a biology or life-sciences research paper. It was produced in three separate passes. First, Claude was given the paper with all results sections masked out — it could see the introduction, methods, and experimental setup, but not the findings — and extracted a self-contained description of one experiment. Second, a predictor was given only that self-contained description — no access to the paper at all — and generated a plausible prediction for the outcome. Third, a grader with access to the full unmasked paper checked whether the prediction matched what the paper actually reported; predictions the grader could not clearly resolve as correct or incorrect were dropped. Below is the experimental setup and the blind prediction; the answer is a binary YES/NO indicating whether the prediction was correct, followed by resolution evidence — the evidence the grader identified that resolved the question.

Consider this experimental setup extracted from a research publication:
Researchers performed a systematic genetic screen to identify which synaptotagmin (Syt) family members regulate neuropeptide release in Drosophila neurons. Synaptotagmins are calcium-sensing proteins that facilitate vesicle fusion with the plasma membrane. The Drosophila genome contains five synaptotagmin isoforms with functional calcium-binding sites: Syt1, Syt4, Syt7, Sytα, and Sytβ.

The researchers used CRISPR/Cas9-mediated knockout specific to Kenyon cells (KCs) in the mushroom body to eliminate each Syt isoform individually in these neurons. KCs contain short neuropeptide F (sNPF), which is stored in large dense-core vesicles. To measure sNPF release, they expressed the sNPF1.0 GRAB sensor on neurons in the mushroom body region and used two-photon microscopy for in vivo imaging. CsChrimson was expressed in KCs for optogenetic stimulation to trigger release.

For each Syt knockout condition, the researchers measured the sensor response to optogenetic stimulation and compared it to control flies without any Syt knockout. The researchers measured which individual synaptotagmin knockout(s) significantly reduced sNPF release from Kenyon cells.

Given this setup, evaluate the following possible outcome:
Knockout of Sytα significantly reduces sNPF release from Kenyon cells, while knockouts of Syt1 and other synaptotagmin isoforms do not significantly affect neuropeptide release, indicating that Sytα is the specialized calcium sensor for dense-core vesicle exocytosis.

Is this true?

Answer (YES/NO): NO